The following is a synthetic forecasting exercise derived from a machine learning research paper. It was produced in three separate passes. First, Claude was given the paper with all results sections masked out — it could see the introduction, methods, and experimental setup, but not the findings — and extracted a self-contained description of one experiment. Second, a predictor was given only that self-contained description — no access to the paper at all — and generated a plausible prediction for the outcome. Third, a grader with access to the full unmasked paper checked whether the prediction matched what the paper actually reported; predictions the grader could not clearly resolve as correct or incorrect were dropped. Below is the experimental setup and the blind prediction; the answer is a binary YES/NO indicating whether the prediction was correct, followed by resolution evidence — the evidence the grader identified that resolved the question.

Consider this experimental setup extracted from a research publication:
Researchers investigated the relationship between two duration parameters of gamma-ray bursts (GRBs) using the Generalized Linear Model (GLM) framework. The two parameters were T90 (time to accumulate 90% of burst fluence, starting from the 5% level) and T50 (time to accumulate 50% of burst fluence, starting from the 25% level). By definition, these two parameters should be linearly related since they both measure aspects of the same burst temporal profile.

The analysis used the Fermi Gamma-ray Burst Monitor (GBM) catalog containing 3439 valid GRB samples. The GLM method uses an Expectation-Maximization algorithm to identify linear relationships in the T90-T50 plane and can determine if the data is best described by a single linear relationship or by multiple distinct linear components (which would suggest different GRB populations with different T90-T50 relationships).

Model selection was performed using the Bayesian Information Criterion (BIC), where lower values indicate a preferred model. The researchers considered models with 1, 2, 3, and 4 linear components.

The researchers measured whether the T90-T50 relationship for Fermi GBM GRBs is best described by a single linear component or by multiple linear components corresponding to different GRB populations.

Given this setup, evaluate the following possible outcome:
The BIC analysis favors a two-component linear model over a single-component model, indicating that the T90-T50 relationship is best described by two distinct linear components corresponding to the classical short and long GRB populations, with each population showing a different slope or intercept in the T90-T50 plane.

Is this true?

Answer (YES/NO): NO